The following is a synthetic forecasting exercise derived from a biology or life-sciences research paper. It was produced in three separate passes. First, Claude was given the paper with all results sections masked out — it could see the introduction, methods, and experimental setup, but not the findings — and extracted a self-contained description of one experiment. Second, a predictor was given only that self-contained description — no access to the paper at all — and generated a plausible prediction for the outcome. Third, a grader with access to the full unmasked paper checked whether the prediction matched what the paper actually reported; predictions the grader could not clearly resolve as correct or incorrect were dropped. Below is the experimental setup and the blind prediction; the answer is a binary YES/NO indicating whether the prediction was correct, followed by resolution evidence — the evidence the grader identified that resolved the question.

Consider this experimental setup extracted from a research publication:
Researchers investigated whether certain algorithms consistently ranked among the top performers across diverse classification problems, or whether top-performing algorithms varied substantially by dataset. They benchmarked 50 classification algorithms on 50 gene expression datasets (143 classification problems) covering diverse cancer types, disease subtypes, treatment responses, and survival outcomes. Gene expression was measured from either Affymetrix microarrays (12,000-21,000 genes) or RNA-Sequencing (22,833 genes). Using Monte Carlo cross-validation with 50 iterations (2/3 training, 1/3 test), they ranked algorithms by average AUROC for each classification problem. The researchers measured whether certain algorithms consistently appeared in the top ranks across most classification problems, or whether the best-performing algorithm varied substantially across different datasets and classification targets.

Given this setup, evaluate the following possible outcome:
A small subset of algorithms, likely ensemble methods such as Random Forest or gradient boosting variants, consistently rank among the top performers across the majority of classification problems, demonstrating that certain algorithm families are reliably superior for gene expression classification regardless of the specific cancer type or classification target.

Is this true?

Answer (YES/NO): NO